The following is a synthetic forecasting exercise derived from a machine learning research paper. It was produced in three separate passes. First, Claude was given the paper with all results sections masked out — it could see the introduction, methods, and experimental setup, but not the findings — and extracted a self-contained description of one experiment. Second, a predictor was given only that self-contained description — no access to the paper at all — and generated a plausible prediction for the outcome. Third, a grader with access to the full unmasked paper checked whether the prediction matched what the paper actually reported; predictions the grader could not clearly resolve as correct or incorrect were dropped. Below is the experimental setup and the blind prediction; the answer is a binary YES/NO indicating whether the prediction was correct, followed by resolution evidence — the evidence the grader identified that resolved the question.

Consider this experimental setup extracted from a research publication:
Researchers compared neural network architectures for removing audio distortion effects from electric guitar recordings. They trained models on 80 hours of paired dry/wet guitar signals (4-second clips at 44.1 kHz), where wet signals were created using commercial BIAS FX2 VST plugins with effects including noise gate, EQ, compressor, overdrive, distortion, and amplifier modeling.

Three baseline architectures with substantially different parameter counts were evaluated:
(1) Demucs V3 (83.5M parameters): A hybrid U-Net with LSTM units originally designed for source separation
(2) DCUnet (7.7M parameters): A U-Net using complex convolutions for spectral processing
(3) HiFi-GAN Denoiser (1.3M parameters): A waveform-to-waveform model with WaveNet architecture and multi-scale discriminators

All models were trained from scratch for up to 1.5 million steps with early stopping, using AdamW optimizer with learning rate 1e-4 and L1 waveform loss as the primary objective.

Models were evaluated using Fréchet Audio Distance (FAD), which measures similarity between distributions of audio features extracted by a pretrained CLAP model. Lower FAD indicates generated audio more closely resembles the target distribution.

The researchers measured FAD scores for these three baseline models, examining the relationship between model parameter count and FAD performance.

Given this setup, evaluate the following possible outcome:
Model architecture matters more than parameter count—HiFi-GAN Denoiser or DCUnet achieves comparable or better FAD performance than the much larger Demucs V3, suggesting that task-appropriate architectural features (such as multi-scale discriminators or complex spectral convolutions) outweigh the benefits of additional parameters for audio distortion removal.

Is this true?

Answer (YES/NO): YES